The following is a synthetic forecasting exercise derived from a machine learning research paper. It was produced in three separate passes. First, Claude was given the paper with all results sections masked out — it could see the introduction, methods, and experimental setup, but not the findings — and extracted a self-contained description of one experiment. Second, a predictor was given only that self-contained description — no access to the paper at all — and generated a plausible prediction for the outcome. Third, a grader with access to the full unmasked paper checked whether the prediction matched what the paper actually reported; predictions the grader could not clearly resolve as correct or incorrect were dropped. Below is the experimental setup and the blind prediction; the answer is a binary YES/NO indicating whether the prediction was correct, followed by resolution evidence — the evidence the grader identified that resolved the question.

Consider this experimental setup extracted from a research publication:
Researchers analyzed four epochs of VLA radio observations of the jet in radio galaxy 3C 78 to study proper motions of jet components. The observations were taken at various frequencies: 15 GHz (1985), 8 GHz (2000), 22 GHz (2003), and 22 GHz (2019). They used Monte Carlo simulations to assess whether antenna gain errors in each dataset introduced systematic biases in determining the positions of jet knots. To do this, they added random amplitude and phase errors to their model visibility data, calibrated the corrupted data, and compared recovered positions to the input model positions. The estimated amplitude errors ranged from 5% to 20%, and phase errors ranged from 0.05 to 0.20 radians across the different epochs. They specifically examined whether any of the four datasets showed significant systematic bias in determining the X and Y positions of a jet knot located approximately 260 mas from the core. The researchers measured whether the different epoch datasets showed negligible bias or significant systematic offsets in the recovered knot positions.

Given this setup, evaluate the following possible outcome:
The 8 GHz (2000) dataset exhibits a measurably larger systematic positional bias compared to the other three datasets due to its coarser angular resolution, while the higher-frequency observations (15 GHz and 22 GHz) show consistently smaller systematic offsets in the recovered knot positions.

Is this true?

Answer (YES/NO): NO